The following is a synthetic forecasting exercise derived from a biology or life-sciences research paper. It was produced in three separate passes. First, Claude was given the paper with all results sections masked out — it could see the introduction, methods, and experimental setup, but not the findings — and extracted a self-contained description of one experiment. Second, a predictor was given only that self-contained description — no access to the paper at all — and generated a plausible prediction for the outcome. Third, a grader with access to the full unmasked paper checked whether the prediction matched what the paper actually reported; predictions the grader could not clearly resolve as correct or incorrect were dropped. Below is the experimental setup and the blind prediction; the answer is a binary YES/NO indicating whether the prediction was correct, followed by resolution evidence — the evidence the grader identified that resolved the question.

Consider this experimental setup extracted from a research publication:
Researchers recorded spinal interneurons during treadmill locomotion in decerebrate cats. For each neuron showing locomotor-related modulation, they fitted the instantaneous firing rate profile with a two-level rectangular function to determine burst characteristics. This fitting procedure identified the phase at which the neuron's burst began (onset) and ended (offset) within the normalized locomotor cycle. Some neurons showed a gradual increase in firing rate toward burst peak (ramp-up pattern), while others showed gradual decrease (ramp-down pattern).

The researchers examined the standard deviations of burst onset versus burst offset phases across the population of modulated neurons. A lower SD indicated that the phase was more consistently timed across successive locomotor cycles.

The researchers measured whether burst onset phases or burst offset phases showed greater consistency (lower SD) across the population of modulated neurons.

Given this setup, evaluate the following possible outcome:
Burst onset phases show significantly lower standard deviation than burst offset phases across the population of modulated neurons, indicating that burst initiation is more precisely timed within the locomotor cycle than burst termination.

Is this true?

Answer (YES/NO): NO